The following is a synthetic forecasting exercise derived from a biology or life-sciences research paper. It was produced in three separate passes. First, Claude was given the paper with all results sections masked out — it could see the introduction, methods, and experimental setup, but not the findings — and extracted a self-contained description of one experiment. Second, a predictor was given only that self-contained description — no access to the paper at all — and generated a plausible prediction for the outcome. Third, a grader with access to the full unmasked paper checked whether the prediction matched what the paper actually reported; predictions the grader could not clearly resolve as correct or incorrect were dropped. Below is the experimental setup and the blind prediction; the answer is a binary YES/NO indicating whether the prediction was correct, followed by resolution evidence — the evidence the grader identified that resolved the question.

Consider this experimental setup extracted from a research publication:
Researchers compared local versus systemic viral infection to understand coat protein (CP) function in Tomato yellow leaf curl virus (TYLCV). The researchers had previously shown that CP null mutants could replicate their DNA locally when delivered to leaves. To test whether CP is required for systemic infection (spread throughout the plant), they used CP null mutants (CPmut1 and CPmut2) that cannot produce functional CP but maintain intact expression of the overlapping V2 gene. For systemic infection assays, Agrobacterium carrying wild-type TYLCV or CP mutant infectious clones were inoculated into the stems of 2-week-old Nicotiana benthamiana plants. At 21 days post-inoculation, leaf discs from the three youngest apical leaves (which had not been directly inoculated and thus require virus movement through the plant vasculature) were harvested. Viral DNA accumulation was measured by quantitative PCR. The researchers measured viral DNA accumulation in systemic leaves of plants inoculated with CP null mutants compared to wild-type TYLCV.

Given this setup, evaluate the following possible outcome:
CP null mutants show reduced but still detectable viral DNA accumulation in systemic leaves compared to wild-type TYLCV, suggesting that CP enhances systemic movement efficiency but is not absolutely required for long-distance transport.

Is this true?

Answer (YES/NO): NO